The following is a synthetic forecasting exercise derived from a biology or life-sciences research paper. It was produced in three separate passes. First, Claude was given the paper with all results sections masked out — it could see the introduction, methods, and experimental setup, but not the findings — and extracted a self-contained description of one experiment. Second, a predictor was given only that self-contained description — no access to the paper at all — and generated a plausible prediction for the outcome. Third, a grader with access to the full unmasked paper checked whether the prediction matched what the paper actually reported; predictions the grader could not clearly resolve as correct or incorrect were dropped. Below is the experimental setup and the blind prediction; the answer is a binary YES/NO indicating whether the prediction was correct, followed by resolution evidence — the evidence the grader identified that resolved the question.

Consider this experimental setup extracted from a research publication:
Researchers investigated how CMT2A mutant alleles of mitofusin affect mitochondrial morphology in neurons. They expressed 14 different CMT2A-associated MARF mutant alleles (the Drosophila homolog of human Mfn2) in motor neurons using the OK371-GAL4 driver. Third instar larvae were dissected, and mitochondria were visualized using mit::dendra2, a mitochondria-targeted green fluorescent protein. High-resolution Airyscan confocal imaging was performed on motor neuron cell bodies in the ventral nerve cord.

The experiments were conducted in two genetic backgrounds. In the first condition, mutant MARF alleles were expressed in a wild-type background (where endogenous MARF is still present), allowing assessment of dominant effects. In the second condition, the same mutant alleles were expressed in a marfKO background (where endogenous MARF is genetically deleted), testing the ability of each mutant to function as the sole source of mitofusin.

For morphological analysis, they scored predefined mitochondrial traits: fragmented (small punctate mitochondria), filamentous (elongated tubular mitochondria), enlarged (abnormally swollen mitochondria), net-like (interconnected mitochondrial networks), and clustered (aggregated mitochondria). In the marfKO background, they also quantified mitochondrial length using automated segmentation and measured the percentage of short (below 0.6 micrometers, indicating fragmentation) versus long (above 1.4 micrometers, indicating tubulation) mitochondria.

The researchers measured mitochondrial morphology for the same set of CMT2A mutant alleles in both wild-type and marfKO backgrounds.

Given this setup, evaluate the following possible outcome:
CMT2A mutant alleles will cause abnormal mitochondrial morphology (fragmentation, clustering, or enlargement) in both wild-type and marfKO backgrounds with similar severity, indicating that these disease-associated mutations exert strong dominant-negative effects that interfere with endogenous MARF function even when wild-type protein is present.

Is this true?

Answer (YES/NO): NO